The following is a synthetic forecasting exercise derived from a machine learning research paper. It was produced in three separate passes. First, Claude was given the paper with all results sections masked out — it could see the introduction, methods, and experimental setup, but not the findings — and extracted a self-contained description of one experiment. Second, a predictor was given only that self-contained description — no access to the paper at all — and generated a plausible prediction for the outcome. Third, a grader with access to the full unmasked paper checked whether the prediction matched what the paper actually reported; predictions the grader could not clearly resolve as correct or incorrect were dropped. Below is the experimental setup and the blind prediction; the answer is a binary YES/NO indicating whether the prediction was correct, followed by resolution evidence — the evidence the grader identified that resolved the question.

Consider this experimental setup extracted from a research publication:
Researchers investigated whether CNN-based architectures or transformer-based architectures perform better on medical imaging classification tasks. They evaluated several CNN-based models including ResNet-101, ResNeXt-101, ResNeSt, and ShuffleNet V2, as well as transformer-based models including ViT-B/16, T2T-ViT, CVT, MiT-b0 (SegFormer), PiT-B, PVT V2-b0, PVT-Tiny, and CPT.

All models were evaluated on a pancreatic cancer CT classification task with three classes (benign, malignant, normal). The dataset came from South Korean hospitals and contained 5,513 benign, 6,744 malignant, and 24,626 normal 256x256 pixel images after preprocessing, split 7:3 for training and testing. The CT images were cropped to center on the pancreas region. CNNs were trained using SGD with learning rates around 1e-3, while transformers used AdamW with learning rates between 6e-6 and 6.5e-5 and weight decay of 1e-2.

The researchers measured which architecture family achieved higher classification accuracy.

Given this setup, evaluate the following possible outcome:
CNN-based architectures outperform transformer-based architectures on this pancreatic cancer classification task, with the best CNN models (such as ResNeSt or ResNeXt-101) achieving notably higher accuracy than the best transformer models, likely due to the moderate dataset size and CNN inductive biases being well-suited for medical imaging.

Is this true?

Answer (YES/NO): NO